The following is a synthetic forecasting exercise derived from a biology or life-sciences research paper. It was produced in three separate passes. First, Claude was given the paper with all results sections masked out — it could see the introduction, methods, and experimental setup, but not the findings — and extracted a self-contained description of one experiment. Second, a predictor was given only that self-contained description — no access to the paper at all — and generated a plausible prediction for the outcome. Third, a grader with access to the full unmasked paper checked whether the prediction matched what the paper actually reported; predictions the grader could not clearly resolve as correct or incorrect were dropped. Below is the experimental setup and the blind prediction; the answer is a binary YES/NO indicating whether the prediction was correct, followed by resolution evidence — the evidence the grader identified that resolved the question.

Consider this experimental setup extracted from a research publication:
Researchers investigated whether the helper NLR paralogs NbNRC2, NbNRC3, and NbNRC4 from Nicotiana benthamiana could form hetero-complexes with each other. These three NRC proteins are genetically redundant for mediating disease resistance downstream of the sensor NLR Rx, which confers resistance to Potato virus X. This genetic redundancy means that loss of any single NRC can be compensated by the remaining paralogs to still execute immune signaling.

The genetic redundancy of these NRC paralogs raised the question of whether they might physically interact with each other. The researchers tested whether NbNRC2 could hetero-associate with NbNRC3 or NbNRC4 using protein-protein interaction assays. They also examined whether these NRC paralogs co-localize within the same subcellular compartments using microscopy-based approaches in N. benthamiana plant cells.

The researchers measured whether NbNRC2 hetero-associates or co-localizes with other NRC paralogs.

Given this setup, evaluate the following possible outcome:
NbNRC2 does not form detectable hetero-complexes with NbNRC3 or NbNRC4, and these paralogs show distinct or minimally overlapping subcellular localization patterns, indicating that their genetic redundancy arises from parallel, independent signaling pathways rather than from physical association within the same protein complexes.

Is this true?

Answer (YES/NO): YES